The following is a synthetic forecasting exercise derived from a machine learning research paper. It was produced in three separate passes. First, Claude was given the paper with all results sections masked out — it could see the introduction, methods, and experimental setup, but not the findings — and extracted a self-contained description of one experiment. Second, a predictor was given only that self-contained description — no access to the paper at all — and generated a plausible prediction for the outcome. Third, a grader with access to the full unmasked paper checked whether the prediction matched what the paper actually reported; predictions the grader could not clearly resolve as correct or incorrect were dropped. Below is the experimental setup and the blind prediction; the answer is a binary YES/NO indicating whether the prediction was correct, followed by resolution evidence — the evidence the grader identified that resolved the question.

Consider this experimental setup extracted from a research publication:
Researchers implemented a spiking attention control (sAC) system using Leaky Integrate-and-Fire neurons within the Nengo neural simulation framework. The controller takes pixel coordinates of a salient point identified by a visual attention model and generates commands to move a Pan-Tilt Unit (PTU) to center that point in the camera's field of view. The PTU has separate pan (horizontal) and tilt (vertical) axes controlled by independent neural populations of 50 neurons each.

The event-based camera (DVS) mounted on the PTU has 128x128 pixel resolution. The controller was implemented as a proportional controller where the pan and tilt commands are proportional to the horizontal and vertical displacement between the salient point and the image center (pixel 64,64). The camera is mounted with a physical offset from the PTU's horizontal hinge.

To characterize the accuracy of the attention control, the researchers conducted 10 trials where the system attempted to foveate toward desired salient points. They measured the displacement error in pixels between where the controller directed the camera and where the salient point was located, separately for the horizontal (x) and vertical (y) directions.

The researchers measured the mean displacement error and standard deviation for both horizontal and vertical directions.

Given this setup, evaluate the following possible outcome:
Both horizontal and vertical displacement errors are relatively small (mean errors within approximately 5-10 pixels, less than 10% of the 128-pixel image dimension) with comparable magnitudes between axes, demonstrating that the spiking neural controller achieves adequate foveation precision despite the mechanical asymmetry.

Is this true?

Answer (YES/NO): NO